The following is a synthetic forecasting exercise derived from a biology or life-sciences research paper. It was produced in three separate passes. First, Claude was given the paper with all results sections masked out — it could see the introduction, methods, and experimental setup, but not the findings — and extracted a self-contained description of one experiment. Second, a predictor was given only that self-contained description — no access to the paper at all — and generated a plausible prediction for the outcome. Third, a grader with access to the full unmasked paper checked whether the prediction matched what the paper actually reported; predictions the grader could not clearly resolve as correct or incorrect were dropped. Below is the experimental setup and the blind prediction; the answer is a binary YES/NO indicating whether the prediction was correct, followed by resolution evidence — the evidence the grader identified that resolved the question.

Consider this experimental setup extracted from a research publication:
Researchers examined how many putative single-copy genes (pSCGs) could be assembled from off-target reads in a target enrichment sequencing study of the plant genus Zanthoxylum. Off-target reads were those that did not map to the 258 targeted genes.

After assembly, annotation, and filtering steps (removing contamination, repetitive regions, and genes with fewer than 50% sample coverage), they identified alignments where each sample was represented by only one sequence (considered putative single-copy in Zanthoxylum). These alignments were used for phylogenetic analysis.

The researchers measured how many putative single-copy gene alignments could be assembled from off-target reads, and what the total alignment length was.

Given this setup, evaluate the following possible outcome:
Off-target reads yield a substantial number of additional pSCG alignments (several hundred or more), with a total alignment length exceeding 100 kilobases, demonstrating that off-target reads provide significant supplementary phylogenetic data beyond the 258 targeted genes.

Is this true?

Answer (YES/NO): NO